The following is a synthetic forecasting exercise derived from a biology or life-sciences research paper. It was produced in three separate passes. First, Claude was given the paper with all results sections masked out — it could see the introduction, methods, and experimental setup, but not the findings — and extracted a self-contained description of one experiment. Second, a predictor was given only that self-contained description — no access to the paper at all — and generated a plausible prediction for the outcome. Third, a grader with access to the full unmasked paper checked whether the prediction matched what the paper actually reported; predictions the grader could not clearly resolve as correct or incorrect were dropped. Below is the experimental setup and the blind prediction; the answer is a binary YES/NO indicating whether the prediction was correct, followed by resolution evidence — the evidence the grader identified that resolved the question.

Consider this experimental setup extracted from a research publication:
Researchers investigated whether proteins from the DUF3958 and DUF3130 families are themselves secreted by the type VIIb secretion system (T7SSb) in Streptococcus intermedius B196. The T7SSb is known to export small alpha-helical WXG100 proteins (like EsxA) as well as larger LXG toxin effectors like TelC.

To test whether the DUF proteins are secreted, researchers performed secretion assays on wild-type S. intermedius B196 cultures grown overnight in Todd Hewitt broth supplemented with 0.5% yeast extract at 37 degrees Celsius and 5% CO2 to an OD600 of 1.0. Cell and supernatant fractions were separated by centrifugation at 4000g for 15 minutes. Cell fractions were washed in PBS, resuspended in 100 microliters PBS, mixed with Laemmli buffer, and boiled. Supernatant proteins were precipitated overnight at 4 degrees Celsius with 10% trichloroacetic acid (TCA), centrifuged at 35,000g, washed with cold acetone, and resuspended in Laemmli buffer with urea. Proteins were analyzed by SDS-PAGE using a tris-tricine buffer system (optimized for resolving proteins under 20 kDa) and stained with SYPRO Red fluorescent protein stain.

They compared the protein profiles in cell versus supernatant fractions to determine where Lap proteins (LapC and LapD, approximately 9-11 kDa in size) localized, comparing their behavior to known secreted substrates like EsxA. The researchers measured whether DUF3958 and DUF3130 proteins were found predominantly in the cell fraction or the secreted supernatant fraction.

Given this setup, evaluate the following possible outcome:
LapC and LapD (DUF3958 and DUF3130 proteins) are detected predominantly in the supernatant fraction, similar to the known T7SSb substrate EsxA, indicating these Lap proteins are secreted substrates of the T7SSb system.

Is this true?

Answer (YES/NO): NO